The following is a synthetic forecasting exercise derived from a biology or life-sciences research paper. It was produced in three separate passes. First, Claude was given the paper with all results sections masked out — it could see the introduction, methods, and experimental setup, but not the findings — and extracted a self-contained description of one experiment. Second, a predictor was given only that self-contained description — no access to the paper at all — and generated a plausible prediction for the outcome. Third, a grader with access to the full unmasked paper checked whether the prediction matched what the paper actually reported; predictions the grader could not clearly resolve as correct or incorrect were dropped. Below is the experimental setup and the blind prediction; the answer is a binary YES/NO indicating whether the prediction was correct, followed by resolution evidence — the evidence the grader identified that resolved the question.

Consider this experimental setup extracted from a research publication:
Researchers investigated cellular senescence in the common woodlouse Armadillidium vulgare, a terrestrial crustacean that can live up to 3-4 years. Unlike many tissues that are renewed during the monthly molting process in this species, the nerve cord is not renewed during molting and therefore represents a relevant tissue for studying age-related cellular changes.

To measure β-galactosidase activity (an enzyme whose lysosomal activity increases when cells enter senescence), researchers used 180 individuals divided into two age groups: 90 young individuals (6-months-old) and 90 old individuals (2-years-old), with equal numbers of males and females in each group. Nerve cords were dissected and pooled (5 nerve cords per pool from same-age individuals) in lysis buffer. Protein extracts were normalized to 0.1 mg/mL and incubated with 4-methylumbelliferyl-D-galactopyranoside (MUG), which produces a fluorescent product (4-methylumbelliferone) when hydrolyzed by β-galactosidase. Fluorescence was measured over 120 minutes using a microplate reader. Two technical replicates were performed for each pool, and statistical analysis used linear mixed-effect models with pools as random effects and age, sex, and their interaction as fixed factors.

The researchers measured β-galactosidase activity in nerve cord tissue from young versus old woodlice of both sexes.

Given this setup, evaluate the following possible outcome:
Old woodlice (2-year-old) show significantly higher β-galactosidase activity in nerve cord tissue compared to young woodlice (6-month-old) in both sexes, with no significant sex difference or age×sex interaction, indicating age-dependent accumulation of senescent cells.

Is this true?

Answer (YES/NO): NO